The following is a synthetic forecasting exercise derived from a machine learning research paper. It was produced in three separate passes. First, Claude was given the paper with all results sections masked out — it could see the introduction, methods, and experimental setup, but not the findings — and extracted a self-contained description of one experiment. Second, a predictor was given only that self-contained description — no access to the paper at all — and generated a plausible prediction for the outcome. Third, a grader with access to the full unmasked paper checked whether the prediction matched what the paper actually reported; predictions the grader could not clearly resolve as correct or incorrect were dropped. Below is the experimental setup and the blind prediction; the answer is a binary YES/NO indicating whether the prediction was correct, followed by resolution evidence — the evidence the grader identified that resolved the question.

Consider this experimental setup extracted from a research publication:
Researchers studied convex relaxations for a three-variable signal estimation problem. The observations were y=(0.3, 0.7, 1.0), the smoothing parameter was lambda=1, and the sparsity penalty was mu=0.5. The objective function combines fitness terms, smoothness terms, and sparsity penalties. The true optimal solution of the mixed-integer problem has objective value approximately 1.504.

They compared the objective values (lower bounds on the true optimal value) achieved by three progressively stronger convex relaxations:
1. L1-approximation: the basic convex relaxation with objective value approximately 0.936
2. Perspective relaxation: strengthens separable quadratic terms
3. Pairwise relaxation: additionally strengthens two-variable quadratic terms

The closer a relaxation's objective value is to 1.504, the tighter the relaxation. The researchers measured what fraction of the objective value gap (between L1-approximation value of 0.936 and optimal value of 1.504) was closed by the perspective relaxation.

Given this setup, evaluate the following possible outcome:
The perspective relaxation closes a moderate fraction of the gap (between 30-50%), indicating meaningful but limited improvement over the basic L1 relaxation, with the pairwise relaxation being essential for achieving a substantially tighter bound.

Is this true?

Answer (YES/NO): NO